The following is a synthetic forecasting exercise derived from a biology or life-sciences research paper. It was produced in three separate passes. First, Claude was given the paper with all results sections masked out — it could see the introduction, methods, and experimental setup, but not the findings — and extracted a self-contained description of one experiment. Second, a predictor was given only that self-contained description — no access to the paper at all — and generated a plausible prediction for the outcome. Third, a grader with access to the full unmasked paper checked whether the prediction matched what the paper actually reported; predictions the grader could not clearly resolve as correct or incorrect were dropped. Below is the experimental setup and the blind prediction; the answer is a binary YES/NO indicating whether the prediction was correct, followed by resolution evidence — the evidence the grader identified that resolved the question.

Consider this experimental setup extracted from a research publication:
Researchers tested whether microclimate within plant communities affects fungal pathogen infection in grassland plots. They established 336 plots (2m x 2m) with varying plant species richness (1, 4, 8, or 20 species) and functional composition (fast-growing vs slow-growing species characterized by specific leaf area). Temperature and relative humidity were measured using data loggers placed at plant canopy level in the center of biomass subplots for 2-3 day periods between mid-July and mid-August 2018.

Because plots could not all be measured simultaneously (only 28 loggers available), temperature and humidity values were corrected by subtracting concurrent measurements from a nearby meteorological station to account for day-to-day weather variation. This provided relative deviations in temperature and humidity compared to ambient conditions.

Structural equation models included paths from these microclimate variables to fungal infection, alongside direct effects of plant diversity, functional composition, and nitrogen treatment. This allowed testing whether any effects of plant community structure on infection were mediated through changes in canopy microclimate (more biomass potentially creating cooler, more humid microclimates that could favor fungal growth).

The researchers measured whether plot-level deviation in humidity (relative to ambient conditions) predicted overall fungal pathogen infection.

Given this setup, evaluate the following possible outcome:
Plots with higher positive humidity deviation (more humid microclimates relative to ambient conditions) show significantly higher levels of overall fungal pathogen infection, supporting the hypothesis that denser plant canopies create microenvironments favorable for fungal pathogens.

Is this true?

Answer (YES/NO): NO